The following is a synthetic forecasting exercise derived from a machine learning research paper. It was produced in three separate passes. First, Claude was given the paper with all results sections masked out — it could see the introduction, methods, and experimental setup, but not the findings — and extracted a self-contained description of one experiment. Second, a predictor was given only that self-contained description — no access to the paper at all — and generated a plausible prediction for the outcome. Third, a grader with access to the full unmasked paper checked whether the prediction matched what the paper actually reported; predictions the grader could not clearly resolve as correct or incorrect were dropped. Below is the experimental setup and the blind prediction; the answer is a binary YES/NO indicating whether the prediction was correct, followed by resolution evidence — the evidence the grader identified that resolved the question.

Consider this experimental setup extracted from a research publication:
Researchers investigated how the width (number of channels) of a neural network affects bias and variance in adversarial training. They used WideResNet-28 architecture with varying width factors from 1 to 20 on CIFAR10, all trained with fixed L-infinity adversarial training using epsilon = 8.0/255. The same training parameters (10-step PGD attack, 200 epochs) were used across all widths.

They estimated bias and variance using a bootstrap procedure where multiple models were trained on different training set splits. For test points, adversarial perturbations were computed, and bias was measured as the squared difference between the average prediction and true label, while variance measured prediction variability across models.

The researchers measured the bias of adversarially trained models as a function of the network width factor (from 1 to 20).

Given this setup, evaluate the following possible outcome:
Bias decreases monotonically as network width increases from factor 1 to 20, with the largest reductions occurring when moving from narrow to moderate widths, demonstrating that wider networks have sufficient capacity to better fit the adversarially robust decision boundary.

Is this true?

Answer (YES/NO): YES